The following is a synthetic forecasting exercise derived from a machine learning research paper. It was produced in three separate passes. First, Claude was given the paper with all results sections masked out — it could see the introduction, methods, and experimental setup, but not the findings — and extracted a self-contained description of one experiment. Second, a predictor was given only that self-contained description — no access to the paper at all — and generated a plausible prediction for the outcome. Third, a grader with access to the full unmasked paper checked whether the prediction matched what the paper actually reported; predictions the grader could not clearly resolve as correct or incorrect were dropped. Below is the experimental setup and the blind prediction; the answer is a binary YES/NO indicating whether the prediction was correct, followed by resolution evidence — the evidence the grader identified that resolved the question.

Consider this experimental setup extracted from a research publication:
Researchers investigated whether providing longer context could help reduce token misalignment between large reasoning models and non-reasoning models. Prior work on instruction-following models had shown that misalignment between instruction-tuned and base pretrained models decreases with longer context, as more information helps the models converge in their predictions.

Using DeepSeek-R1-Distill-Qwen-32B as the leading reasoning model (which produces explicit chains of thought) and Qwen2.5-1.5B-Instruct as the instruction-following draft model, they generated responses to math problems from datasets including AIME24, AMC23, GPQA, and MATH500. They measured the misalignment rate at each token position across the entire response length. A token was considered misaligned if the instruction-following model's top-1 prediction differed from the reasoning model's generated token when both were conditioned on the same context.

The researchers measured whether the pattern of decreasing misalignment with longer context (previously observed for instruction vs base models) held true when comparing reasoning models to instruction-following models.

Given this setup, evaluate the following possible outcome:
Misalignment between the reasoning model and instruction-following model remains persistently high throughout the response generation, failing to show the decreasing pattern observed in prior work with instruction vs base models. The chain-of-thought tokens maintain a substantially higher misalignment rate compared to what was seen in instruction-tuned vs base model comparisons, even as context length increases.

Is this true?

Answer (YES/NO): NO